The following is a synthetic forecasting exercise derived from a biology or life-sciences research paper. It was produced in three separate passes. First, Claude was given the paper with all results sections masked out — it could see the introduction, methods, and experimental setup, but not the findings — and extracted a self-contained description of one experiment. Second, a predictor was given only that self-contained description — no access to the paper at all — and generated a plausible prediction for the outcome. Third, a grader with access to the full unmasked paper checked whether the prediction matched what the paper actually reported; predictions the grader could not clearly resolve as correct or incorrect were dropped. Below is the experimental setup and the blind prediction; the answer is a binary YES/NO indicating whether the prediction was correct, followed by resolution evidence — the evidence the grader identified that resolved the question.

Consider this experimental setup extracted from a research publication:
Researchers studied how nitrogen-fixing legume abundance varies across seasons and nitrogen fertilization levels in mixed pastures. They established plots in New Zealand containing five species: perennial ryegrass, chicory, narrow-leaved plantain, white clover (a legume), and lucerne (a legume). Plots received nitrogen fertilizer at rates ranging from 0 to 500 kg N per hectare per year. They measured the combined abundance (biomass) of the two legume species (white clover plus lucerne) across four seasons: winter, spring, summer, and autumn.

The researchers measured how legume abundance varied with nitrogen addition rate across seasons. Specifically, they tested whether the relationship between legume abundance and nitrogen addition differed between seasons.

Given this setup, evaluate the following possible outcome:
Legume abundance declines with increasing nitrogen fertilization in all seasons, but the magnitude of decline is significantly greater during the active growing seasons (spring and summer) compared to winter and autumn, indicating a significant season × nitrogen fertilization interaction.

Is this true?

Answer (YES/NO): NO